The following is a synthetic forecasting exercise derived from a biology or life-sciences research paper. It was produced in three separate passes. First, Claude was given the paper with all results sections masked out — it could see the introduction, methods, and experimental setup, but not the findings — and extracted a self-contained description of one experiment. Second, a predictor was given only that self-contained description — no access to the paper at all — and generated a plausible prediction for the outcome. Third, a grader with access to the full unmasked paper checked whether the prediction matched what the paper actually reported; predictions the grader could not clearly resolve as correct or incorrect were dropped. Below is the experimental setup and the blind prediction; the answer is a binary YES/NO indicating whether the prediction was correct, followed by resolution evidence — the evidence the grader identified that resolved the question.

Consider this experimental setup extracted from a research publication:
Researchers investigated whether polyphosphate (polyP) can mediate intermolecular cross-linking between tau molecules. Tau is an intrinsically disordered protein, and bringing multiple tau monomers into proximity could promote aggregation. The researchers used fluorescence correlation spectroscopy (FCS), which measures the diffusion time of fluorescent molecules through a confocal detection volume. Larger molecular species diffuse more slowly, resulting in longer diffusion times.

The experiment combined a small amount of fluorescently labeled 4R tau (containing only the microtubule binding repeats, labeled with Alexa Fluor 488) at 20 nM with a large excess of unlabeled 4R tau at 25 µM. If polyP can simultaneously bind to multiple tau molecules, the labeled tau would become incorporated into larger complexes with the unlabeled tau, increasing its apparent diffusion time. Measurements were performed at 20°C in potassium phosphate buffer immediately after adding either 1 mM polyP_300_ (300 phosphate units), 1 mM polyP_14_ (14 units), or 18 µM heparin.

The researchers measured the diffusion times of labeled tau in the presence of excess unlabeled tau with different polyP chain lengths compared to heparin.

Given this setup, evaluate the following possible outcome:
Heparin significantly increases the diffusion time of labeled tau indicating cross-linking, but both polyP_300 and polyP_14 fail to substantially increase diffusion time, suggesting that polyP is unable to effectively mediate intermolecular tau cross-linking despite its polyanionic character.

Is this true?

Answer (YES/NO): NO